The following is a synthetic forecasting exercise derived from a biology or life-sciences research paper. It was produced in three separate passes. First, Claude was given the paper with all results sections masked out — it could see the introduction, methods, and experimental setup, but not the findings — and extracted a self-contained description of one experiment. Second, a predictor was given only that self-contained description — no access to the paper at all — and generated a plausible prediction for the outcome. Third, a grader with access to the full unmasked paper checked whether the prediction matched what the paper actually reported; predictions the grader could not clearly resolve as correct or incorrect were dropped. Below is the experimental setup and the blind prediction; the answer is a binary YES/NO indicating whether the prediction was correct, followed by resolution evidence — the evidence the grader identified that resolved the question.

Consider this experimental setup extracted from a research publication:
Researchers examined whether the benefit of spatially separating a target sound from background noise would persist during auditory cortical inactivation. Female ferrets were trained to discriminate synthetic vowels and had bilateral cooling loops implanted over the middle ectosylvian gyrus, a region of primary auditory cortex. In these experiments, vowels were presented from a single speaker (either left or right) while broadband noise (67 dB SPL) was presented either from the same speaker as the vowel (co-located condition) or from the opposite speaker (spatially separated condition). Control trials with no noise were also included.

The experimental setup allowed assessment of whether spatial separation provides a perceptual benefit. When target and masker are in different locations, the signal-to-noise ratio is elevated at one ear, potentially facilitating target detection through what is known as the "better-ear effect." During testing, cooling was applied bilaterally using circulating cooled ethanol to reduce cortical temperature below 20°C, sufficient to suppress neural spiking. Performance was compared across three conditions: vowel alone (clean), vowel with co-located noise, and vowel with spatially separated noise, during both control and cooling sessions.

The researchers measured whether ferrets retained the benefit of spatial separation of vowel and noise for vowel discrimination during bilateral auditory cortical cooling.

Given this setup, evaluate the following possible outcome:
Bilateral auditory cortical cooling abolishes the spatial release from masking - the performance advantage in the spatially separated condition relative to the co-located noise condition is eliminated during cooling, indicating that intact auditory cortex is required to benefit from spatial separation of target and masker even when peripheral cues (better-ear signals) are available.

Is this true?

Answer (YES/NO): NO